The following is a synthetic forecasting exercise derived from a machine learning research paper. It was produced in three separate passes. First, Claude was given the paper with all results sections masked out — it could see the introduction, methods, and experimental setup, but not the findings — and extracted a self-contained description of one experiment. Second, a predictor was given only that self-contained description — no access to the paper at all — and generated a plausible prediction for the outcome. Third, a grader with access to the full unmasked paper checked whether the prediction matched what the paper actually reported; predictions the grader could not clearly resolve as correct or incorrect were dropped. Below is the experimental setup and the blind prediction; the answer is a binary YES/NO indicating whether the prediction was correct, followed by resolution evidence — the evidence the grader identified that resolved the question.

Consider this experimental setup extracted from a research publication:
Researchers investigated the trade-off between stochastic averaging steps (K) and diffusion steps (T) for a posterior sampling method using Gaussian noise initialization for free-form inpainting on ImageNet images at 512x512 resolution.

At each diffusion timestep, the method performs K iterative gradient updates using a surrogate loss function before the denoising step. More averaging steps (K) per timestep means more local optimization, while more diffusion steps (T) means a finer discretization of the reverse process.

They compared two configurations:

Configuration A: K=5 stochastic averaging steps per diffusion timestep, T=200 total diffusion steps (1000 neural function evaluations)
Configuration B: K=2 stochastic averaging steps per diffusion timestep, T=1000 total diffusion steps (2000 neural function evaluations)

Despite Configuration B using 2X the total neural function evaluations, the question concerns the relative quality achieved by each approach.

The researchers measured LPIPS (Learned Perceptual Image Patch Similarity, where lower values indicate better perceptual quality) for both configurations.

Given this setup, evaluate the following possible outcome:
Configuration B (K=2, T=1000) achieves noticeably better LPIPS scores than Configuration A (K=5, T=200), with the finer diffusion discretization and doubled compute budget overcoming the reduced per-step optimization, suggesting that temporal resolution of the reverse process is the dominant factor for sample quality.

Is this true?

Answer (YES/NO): YES